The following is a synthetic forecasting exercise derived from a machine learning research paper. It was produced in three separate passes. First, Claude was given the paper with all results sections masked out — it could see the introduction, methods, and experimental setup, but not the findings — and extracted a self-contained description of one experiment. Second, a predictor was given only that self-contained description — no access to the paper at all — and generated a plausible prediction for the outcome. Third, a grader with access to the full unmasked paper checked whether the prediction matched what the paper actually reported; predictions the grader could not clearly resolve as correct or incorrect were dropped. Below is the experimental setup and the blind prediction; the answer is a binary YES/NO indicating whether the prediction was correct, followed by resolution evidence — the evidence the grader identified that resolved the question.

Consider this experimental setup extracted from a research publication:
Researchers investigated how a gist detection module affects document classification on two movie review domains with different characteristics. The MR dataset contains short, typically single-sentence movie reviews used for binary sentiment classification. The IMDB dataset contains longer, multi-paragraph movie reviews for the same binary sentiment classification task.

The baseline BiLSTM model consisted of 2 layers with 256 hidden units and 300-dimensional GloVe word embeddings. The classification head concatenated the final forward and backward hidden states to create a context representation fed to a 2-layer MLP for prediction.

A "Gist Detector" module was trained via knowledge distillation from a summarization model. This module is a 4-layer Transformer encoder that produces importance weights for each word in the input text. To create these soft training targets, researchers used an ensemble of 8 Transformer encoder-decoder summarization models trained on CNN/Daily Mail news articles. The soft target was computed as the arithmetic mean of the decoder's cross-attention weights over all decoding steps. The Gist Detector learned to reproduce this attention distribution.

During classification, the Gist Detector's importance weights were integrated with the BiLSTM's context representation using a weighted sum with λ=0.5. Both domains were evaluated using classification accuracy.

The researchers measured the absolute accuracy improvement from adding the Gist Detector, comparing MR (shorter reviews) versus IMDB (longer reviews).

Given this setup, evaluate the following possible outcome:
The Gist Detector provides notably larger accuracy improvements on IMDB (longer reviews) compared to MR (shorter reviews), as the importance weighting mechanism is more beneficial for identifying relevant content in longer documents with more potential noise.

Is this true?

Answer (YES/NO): YES